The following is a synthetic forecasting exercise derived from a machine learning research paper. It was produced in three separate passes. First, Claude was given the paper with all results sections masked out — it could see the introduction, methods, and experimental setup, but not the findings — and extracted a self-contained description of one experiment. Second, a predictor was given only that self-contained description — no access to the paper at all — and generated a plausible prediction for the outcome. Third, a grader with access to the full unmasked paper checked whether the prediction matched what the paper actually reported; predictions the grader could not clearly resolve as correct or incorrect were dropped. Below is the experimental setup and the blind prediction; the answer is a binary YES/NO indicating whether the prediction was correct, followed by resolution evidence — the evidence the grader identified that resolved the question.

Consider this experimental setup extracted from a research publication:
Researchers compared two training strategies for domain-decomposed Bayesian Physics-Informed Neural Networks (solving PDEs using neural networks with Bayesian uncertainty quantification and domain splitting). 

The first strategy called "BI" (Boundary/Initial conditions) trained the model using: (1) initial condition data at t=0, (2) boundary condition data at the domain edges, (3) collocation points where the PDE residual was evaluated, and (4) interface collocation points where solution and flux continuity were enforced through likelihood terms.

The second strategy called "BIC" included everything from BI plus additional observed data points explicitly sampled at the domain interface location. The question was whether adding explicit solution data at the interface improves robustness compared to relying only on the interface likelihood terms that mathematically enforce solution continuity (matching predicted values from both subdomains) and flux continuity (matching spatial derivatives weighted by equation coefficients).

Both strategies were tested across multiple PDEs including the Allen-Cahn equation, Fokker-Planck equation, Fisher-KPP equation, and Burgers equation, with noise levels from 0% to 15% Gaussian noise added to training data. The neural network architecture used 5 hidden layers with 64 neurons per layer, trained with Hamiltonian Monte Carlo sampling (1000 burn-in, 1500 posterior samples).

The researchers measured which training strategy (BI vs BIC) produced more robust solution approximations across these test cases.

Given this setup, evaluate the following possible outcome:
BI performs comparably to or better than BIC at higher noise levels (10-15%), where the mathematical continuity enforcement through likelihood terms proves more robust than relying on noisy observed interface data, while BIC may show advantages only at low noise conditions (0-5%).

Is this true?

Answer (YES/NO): NO